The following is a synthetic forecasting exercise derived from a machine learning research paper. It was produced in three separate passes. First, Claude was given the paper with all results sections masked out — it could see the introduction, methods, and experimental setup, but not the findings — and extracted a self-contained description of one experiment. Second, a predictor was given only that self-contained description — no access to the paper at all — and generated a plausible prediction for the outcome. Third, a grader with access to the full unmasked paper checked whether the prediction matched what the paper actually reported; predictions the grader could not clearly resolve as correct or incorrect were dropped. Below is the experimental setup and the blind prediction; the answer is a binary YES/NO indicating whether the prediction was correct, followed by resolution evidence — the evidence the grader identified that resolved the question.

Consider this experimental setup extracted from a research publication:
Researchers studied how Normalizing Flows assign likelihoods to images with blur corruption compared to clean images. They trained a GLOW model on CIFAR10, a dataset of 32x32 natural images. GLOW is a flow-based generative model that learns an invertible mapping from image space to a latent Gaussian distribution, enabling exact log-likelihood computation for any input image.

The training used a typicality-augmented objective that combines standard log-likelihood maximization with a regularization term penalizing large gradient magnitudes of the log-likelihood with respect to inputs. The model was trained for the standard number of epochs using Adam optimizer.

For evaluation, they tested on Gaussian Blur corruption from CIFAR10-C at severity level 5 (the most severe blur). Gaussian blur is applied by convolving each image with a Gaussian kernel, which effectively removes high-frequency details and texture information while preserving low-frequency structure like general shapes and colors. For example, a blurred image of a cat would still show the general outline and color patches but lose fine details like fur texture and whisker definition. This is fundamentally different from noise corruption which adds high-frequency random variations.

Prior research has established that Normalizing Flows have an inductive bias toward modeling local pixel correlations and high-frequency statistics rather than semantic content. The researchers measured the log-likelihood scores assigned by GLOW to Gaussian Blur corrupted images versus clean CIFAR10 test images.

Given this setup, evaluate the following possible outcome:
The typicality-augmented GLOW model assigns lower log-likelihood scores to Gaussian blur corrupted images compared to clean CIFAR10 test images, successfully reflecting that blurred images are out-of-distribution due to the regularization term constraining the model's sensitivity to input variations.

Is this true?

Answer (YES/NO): NO